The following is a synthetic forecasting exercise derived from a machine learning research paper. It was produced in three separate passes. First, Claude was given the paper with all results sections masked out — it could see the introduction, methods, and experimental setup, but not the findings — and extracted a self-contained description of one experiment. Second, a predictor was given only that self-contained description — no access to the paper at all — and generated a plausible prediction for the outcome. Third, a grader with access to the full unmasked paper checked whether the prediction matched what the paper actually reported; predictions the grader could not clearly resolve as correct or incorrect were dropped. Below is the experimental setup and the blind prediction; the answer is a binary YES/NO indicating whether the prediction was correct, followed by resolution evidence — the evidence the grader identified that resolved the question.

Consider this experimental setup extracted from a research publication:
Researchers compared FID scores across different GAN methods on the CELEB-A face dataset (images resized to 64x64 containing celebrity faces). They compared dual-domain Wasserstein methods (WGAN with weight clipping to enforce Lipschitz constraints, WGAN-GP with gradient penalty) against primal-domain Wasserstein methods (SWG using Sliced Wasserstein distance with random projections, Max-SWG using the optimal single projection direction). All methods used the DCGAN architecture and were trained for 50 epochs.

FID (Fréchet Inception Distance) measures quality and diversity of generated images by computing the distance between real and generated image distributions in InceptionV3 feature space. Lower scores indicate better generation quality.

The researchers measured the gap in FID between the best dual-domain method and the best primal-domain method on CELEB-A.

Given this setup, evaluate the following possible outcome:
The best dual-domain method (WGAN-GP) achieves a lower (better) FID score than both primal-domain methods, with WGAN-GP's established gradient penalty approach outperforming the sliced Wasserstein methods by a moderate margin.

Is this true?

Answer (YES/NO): NO